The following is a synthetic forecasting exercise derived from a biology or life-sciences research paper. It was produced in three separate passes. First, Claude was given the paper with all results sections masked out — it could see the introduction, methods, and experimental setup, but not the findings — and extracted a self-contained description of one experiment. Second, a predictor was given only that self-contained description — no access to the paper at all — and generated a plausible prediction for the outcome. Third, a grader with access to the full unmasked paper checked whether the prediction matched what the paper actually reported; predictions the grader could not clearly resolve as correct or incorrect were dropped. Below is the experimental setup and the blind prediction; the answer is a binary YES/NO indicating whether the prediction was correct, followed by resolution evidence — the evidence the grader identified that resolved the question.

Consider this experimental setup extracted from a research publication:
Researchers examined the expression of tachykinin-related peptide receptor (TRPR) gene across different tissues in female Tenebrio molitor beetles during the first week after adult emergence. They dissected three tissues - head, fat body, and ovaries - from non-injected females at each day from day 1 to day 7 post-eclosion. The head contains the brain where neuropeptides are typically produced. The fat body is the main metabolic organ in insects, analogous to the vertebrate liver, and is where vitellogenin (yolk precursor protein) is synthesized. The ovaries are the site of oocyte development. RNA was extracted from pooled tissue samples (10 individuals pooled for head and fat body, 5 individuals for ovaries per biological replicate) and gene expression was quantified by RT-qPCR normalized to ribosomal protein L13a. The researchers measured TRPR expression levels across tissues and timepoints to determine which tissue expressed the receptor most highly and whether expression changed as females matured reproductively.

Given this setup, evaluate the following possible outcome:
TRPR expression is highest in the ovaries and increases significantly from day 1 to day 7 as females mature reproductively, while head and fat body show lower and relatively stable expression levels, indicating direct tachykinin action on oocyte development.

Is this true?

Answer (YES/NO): NO